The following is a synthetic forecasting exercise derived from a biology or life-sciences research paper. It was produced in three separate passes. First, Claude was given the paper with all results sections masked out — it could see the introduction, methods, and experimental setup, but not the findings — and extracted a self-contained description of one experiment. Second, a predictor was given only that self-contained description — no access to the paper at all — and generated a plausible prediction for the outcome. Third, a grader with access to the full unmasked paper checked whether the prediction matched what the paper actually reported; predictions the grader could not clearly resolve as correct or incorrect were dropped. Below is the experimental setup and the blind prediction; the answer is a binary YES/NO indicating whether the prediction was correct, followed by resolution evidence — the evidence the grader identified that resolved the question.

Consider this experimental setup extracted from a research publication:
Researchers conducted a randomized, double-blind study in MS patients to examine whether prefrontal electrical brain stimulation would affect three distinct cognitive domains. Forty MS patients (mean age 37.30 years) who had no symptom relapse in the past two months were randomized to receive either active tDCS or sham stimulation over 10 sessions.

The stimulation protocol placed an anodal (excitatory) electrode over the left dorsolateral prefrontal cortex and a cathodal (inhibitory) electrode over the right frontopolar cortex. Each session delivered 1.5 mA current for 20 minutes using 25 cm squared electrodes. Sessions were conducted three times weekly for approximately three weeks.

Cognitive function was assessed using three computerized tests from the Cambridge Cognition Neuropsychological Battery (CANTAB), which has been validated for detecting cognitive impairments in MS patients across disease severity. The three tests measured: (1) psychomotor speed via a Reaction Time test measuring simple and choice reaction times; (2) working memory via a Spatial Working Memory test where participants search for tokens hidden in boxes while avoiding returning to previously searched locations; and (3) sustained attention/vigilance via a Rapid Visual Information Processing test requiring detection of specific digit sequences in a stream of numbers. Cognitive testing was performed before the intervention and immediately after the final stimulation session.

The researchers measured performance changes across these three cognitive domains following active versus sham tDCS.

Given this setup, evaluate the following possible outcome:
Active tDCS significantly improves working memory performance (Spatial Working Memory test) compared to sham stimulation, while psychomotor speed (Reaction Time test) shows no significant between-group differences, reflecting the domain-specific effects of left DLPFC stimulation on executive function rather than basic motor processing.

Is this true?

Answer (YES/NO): NO